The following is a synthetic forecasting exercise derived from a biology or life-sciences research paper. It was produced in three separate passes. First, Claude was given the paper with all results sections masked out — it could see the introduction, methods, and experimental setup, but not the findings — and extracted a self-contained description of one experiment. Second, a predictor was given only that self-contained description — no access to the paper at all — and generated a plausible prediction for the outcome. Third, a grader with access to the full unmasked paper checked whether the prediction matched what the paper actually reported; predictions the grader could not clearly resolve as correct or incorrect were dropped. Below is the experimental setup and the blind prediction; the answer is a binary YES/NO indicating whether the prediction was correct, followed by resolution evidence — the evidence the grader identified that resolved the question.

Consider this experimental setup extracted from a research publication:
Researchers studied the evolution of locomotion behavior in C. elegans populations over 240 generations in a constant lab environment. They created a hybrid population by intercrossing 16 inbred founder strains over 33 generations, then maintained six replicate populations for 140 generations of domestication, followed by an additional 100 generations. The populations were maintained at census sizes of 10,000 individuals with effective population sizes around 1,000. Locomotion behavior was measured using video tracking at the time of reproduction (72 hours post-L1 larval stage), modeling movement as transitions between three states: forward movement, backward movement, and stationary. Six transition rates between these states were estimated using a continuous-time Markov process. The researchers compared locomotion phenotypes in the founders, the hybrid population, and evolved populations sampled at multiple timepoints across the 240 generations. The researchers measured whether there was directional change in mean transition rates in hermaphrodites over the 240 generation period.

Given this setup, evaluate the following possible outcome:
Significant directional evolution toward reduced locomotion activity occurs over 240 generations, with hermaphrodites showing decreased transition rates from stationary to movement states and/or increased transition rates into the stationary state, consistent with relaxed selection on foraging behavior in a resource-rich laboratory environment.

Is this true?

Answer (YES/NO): NO